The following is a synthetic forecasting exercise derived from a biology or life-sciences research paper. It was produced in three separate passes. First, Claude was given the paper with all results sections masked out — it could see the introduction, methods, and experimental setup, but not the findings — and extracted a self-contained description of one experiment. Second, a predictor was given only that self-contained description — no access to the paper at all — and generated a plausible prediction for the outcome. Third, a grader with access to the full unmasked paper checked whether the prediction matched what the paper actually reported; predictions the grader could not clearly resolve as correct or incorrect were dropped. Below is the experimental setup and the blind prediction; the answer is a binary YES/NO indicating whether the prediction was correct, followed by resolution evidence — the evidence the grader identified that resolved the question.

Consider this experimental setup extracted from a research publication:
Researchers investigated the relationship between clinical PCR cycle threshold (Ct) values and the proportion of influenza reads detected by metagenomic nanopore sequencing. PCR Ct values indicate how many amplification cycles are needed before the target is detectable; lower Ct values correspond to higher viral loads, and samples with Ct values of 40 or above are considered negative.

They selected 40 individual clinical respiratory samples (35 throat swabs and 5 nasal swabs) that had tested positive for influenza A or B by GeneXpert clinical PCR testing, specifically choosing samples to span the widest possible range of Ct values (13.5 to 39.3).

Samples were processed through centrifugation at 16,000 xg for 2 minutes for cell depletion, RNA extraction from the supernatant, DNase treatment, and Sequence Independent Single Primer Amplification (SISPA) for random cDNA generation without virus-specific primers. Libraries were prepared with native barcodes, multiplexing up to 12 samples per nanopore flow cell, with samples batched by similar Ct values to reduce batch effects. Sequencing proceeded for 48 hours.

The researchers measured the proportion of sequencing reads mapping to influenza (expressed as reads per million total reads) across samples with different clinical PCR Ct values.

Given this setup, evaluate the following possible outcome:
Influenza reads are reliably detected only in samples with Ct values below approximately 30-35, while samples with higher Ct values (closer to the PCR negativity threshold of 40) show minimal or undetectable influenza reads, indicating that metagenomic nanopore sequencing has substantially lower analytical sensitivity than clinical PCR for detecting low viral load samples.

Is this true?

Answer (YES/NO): YES